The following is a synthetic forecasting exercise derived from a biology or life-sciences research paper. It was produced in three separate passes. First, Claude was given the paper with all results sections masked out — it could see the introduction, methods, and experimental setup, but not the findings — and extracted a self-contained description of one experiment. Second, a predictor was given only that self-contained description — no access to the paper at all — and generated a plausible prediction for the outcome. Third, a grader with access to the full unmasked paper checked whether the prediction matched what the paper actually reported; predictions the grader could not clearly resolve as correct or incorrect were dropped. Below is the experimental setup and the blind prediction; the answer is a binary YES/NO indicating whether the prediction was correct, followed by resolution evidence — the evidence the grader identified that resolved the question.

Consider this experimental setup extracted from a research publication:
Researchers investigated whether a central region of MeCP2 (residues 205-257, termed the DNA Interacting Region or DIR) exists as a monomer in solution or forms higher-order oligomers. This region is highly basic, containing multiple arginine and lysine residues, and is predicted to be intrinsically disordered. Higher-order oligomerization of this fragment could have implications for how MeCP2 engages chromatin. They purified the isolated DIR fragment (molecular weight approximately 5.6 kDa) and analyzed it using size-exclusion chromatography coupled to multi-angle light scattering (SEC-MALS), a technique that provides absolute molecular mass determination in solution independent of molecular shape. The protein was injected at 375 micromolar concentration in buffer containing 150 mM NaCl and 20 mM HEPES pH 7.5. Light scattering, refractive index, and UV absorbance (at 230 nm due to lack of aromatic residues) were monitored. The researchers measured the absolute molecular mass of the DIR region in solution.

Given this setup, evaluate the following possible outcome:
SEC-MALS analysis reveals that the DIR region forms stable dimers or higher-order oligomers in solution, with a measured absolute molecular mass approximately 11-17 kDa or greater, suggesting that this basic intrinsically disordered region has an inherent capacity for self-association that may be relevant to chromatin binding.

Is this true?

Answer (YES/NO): NO